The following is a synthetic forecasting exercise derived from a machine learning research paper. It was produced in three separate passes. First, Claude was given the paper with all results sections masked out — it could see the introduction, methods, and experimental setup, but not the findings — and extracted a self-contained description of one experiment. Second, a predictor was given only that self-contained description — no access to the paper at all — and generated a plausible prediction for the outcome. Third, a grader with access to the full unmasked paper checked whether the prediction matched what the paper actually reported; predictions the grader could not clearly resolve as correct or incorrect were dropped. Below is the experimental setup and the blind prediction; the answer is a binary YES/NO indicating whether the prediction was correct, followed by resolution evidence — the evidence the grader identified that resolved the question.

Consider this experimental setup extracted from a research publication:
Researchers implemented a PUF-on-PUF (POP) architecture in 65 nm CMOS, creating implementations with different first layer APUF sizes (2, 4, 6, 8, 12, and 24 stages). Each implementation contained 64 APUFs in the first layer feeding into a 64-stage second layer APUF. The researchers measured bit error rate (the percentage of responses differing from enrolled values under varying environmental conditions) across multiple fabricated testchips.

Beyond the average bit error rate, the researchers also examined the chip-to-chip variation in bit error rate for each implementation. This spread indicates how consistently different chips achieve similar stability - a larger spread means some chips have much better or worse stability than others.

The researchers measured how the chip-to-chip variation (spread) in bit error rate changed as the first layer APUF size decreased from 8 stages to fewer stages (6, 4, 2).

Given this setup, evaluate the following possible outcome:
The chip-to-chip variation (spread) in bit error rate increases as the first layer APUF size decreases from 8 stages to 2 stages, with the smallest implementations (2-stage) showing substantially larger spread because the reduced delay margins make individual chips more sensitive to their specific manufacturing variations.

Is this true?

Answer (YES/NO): YES